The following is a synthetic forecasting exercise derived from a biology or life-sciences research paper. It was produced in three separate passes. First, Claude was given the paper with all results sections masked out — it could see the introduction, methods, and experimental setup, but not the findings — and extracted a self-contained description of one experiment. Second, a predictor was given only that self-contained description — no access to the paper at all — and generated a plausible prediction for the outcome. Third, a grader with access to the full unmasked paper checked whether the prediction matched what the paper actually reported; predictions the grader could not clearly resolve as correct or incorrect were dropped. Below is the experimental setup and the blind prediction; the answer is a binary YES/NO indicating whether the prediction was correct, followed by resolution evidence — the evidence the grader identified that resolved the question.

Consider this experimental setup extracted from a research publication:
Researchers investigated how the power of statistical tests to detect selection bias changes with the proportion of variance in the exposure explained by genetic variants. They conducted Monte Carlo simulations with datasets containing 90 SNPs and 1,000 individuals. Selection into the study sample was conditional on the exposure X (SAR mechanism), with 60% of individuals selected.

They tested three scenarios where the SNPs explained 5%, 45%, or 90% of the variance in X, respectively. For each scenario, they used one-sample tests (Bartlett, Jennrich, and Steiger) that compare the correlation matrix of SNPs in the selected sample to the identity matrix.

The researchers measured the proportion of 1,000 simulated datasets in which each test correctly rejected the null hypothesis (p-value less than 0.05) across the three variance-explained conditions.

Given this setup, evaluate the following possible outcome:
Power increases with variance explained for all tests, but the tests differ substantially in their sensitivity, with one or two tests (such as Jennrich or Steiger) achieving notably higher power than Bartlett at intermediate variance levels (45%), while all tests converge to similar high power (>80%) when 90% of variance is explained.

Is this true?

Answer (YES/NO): NO